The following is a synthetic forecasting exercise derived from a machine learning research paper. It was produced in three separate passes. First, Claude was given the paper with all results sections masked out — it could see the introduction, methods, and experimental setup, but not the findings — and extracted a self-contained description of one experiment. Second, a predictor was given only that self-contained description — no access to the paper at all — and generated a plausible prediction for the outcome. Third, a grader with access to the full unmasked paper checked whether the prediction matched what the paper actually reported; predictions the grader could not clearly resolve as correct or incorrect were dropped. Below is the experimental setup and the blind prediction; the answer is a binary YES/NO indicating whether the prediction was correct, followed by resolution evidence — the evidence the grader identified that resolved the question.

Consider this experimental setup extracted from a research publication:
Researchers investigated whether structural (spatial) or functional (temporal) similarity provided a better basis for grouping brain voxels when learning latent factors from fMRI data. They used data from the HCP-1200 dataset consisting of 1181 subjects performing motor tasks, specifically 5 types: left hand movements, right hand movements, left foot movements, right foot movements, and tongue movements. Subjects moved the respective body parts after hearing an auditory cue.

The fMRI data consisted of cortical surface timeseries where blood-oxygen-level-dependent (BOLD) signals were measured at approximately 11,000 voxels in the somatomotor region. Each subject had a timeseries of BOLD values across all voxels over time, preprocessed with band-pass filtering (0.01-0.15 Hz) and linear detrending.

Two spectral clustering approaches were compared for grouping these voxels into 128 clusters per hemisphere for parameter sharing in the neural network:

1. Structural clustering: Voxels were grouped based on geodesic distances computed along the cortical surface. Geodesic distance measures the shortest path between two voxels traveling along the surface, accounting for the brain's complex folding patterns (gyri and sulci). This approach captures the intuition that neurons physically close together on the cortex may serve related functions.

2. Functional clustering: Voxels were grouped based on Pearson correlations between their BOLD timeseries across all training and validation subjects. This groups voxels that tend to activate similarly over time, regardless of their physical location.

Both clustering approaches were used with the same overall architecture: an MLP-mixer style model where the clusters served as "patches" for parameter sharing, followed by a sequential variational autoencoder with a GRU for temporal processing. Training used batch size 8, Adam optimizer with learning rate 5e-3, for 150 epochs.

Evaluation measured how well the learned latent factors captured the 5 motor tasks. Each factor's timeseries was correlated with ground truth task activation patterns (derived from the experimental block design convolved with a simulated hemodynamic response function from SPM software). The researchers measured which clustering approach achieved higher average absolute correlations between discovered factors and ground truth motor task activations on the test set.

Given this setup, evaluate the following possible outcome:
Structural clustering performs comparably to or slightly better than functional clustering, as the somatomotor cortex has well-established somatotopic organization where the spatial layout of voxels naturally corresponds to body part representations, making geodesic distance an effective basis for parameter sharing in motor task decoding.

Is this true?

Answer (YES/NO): NO